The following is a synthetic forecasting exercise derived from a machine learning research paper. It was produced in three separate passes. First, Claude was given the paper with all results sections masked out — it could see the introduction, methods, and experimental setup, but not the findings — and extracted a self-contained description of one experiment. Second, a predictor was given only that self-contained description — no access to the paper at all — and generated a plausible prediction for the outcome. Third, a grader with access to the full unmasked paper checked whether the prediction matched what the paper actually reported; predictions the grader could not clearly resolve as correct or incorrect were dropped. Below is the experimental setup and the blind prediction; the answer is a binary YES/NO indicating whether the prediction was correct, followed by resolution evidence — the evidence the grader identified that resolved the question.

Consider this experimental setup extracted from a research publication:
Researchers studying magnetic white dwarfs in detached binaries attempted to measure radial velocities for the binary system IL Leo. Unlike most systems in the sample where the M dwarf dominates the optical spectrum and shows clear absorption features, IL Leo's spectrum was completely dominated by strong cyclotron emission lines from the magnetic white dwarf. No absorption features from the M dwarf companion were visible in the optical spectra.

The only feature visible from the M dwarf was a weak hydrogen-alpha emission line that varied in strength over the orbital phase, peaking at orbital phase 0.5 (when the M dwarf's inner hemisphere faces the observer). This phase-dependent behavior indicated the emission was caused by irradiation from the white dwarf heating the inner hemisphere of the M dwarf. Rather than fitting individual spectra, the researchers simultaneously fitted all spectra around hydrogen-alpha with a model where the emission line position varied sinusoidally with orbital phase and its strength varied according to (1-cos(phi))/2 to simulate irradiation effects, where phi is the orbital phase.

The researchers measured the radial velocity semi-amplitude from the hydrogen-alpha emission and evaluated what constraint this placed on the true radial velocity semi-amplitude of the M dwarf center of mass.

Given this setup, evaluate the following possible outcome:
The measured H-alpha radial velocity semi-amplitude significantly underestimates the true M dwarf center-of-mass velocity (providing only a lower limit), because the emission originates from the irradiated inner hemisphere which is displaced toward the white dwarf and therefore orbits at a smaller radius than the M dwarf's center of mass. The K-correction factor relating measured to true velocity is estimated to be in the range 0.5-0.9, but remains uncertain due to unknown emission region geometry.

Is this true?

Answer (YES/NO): NO